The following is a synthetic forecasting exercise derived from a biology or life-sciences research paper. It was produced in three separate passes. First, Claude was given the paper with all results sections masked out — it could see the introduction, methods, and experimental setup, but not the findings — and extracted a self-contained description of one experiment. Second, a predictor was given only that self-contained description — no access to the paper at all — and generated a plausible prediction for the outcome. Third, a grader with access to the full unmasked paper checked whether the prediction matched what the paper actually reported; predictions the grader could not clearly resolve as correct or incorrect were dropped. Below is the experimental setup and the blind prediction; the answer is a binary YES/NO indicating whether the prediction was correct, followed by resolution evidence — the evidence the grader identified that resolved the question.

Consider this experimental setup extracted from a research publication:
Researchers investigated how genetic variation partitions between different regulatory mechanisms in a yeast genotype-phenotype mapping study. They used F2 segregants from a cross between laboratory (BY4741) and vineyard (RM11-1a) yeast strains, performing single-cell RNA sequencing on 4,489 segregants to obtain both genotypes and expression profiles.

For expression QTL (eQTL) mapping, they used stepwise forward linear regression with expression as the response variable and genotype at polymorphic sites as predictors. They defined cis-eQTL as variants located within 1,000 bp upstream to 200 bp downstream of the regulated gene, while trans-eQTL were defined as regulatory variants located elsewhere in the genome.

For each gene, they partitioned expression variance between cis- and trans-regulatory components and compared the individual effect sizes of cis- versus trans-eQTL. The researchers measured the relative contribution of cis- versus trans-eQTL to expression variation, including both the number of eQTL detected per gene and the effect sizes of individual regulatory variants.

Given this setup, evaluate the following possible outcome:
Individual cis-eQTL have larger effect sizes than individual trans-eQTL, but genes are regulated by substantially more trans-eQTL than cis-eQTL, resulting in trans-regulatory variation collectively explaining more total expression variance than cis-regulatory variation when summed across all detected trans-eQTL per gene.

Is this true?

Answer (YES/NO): YES